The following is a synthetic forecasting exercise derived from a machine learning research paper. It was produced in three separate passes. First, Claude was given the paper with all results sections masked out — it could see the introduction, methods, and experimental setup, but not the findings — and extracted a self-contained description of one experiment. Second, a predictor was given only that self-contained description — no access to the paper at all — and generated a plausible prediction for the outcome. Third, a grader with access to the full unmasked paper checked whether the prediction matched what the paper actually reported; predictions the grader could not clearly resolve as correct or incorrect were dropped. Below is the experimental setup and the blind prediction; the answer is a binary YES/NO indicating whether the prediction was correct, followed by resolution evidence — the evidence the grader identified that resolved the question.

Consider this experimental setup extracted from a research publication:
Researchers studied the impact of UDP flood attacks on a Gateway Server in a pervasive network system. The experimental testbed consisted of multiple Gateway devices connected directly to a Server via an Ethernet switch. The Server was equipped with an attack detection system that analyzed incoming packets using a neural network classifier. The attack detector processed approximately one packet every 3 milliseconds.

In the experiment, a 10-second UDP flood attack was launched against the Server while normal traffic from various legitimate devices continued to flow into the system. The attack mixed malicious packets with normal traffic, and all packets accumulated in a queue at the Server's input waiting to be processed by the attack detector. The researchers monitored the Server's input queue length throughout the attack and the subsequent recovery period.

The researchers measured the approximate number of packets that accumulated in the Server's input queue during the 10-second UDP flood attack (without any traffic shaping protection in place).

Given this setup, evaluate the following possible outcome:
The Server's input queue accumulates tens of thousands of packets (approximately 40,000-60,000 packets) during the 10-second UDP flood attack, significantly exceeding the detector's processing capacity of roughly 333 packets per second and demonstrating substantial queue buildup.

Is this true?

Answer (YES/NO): NO